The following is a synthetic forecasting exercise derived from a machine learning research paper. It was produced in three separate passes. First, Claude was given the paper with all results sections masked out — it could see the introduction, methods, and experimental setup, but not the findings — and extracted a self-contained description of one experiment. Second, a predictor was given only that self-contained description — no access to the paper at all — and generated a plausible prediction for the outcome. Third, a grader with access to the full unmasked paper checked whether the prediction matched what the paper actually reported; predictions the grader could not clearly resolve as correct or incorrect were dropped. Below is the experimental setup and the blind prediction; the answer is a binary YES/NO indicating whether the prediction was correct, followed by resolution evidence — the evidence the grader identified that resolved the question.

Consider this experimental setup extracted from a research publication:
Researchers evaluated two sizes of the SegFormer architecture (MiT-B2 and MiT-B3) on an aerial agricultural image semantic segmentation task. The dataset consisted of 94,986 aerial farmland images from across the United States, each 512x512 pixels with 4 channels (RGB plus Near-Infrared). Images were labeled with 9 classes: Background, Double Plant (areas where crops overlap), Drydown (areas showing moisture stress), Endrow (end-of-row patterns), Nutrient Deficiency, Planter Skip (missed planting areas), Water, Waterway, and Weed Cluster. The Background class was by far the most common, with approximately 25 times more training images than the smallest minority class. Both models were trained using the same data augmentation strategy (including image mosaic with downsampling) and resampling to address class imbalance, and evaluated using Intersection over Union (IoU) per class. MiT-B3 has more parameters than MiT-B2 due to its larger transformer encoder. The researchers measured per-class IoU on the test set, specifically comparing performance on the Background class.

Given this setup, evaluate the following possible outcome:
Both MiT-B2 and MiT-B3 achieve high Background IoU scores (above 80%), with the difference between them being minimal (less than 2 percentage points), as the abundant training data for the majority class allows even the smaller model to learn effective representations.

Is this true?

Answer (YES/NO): NO